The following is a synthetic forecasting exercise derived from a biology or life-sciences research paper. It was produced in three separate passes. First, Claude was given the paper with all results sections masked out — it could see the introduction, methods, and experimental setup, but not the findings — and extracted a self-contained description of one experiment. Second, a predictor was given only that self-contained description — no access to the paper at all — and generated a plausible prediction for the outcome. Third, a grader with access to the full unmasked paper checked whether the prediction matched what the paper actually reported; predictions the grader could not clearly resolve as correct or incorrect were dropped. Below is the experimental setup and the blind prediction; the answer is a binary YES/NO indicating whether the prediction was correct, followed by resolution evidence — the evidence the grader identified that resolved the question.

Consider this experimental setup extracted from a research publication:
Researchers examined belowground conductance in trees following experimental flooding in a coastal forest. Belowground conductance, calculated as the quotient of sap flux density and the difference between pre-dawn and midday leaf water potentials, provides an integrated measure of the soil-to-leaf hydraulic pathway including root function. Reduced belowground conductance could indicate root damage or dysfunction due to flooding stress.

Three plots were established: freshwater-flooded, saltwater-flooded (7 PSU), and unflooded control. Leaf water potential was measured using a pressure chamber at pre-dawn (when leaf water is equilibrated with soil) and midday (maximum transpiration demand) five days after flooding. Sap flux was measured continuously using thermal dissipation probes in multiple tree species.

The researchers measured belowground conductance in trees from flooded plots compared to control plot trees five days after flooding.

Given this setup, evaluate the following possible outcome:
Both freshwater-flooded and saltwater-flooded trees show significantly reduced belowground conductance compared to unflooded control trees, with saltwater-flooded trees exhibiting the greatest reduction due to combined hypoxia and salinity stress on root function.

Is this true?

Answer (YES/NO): NO